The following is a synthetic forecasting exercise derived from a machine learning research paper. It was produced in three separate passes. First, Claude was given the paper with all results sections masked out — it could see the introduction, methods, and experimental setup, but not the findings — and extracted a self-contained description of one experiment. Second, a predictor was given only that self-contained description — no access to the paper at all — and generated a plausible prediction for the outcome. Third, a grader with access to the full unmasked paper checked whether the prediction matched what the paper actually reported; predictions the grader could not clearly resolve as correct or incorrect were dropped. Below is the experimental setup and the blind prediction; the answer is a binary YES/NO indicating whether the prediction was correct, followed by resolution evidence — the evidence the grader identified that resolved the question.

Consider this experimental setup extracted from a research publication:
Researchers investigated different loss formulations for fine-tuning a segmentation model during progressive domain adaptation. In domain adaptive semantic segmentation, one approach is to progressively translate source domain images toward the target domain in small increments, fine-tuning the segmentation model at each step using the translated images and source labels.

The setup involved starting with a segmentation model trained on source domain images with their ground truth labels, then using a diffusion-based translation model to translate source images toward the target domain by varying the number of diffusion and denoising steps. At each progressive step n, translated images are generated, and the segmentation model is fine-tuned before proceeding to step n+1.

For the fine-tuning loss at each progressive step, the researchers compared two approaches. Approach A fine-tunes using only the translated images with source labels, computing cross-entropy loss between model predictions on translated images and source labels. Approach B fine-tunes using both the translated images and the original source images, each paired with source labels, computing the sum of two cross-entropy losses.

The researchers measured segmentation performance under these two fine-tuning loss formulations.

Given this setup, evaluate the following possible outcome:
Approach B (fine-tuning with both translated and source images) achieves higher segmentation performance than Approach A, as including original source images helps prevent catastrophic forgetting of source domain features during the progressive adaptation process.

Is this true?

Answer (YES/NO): YES